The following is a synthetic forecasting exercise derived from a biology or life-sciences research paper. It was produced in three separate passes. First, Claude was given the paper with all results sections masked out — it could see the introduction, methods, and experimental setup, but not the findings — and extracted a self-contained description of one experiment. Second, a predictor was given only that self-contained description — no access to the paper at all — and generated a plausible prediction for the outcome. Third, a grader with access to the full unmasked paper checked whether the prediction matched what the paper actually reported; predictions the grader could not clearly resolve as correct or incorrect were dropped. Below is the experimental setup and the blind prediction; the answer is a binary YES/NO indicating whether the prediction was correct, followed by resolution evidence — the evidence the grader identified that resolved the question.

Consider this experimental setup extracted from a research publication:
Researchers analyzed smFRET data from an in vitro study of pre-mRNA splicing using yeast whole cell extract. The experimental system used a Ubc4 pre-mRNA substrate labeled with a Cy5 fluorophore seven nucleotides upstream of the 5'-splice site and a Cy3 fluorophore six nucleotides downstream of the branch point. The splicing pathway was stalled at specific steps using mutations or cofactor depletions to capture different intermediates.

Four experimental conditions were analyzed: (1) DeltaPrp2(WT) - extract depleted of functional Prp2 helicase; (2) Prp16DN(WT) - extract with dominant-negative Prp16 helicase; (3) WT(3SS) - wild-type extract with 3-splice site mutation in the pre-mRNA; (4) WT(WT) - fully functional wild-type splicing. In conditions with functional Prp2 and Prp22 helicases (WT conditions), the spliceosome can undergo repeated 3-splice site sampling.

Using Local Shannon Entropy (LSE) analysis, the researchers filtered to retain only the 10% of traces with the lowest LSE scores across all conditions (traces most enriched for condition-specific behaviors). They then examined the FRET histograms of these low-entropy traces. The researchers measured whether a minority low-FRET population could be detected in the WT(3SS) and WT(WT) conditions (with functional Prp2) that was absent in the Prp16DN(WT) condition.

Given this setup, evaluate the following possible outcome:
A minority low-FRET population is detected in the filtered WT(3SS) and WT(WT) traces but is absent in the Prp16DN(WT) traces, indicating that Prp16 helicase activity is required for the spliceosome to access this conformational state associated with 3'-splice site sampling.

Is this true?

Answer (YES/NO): NO